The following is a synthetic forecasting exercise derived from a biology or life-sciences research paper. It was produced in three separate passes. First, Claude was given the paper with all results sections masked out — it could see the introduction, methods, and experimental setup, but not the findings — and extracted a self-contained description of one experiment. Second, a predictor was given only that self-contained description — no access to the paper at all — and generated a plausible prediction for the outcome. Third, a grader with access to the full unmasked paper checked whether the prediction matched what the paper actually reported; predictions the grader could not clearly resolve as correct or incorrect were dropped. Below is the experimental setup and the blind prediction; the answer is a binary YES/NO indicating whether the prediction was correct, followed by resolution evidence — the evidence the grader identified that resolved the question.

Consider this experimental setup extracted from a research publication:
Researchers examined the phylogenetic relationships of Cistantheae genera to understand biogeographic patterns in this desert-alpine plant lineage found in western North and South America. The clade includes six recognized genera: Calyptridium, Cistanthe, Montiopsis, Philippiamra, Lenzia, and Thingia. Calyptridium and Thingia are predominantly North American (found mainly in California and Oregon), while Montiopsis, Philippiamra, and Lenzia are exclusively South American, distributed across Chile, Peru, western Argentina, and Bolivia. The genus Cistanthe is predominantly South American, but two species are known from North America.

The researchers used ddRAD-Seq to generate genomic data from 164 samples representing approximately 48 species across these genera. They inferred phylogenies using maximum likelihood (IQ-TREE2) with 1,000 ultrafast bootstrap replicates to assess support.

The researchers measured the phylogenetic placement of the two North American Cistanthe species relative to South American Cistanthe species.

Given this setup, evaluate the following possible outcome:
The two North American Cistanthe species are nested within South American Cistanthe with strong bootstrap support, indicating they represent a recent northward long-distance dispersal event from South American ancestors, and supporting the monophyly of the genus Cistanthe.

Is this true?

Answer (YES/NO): NO